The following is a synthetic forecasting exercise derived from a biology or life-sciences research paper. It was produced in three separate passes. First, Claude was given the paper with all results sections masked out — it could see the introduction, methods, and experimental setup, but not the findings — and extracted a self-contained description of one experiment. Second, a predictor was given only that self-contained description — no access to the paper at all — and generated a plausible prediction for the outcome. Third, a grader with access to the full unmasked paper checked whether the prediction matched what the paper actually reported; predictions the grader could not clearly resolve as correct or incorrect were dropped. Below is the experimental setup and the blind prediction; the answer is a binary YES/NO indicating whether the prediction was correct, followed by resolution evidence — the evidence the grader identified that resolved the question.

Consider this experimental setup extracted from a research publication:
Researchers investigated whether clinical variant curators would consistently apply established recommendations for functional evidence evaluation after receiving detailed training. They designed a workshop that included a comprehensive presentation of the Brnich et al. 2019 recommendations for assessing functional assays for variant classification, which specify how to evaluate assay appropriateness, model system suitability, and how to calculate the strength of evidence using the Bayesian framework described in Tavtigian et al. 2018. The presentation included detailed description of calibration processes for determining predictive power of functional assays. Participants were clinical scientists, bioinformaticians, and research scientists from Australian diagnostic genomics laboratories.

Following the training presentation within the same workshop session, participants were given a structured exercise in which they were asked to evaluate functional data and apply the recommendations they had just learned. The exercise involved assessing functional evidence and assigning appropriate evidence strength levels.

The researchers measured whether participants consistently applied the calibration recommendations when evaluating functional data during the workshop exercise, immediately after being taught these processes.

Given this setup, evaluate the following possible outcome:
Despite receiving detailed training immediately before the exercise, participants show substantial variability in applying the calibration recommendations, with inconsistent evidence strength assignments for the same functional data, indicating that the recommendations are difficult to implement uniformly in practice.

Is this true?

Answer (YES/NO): YES